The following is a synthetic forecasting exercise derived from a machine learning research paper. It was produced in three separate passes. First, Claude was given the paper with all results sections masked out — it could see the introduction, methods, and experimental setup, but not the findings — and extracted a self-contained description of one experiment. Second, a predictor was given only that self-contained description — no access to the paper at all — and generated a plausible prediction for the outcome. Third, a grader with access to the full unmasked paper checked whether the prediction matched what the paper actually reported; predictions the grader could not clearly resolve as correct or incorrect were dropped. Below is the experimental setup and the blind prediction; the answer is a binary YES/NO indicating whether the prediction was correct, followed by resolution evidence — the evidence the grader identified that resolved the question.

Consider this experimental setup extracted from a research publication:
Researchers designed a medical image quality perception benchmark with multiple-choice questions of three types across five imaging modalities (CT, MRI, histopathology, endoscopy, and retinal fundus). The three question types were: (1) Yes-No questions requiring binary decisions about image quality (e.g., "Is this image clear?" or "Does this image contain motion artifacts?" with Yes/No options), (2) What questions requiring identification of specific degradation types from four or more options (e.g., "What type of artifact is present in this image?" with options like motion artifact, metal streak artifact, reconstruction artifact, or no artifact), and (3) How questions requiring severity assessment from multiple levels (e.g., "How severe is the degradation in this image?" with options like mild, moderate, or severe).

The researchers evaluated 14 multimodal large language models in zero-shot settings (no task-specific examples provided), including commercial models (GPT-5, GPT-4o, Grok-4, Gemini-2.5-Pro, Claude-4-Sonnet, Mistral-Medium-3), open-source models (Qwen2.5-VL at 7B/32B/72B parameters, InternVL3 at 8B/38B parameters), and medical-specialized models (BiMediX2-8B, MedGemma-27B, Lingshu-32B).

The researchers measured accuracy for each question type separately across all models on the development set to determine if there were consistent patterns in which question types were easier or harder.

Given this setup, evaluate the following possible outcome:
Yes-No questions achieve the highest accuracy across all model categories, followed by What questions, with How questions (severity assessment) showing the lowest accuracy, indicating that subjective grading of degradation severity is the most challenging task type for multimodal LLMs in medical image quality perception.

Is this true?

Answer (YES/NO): NO